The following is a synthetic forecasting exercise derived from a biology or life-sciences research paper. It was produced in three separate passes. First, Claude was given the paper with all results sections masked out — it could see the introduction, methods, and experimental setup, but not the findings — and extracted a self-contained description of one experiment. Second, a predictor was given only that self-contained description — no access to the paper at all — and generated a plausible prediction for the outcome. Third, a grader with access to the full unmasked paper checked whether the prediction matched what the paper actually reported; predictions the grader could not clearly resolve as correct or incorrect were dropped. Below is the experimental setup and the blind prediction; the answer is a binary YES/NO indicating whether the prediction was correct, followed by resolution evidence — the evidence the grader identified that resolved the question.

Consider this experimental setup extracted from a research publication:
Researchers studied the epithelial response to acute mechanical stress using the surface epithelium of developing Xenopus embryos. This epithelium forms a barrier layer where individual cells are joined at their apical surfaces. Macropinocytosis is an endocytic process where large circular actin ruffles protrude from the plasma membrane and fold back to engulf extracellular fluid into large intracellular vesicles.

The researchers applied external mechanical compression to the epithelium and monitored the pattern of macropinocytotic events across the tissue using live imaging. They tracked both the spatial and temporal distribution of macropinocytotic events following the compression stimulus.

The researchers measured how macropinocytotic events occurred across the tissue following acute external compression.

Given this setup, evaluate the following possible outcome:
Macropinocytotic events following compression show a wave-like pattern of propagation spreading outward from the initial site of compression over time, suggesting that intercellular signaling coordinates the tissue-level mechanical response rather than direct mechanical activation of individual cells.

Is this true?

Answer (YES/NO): NO